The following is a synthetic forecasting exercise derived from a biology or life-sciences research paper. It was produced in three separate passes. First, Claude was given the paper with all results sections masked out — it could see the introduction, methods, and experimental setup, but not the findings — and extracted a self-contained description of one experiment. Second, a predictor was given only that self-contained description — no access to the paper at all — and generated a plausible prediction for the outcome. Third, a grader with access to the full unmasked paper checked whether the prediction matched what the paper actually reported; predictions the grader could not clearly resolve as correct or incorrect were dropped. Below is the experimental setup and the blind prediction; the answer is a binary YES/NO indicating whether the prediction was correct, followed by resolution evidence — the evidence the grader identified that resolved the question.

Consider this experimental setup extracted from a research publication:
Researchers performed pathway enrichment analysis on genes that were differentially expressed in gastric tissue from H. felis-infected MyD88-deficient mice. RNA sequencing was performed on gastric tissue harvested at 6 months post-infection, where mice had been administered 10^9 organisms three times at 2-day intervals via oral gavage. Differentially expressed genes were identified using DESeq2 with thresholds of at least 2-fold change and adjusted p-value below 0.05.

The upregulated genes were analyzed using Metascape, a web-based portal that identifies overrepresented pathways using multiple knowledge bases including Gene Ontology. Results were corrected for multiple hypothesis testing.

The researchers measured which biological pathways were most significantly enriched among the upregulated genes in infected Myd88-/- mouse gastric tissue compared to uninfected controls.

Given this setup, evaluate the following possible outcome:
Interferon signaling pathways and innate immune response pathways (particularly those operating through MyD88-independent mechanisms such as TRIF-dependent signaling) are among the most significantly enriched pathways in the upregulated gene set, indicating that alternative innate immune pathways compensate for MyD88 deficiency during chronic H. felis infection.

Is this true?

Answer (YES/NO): YES